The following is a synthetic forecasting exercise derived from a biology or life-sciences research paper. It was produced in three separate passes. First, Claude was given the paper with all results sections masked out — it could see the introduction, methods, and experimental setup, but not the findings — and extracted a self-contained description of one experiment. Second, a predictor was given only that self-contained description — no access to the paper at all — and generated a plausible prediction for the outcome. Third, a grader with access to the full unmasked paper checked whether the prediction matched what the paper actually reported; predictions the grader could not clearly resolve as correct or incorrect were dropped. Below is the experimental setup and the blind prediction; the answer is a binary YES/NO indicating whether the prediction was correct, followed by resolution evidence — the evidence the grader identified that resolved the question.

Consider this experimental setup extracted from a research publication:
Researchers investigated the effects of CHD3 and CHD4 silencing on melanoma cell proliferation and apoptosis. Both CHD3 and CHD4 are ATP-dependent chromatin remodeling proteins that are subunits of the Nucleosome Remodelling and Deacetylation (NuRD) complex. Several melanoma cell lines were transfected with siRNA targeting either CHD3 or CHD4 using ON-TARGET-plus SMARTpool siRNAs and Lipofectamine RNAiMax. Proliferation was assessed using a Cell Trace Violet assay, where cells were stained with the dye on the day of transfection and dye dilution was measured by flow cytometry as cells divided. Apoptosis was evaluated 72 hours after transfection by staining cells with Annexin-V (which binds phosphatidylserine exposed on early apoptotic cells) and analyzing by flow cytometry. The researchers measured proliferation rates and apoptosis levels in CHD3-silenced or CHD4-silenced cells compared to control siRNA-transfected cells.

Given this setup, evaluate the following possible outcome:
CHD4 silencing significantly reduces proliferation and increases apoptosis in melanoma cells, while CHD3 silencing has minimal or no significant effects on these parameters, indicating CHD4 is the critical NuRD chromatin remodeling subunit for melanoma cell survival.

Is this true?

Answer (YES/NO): NO